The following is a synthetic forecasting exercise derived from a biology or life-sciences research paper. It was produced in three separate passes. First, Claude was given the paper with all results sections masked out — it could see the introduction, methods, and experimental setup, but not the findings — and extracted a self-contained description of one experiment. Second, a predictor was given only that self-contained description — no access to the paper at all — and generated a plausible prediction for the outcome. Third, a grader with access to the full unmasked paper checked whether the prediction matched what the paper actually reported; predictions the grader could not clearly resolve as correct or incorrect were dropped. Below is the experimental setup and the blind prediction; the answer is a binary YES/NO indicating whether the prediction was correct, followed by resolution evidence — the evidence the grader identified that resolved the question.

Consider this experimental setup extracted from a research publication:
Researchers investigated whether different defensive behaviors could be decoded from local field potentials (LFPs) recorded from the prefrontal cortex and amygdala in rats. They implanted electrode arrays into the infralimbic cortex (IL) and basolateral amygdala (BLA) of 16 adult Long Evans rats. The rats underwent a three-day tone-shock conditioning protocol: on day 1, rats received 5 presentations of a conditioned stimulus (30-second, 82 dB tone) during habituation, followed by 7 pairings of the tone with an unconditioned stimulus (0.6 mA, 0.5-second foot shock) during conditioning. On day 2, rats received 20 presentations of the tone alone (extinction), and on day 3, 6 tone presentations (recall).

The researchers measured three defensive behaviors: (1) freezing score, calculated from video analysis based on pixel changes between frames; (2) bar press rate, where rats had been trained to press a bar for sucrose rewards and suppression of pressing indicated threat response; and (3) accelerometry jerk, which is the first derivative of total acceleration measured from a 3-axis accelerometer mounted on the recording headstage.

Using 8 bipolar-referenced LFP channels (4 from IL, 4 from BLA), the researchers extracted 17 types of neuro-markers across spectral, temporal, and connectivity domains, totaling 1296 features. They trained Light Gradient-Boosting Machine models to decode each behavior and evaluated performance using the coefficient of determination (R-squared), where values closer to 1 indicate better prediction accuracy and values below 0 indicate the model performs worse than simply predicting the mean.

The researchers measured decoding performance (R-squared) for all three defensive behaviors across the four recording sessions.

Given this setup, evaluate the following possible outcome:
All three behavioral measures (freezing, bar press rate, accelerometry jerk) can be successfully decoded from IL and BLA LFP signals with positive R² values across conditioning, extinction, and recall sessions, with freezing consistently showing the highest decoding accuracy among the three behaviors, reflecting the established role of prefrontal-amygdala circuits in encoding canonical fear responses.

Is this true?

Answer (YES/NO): NO